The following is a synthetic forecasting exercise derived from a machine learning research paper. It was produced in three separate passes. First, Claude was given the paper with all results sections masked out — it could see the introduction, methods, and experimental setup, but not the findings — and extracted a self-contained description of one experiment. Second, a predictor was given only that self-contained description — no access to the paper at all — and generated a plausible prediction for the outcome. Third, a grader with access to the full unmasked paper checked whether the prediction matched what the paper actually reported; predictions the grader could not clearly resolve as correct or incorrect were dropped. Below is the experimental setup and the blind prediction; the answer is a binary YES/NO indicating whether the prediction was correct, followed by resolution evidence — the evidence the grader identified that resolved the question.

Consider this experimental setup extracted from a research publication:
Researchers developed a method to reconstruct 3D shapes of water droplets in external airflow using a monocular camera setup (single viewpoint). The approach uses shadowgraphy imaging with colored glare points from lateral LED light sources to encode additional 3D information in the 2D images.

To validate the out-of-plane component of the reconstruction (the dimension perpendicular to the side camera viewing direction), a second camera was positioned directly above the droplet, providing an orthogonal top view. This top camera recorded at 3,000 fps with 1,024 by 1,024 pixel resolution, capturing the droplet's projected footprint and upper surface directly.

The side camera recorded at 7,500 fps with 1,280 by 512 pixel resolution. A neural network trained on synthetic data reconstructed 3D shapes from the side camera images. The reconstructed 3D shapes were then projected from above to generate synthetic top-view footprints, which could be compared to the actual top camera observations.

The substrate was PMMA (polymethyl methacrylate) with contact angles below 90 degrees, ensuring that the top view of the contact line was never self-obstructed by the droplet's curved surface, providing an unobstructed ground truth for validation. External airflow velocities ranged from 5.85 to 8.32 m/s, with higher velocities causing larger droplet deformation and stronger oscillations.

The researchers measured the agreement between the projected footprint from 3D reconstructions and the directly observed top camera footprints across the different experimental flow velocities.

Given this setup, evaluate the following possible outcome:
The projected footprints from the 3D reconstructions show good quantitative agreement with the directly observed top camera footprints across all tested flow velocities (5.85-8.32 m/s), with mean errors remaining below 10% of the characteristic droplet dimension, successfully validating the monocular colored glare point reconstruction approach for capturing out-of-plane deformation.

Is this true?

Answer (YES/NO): NO